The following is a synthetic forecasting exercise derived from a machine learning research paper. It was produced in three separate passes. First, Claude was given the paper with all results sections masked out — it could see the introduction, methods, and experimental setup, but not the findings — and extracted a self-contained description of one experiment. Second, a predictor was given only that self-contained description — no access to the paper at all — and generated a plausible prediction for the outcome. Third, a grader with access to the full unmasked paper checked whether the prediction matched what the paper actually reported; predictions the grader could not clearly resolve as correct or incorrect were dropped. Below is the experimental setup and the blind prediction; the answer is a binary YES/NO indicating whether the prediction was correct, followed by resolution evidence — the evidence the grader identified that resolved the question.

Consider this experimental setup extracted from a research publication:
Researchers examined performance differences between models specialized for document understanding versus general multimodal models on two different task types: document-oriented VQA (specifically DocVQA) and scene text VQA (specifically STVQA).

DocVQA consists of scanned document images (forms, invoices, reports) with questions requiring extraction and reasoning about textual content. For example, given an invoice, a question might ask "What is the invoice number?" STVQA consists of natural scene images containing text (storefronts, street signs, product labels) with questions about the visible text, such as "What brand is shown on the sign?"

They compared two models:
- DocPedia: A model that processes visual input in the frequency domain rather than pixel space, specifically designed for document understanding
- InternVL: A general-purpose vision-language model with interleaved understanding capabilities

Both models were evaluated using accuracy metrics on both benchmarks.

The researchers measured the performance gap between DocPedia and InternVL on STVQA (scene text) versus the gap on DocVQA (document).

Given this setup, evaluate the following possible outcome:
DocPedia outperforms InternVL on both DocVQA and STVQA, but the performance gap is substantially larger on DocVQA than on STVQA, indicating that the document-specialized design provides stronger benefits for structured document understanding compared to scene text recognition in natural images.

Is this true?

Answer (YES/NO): NO